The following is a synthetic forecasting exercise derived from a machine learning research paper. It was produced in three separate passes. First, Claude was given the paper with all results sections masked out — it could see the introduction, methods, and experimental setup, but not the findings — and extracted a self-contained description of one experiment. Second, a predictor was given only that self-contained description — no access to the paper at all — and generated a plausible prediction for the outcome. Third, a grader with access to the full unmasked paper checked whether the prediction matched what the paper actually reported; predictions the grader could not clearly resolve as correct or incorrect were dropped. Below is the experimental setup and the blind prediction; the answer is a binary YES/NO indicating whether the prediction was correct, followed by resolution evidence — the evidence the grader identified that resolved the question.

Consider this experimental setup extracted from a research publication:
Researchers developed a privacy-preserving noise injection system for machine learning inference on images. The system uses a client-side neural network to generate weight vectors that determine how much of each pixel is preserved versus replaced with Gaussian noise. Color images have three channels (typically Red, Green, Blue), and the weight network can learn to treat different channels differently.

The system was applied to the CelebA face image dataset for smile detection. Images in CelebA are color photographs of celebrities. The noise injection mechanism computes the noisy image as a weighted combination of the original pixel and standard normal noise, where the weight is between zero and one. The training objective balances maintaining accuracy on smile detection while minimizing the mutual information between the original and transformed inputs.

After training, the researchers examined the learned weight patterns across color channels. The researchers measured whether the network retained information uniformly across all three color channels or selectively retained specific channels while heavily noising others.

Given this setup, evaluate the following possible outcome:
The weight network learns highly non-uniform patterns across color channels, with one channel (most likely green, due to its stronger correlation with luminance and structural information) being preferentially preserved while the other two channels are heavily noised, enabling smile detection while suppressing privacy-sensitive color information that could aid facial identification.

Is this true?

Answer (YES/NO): YES